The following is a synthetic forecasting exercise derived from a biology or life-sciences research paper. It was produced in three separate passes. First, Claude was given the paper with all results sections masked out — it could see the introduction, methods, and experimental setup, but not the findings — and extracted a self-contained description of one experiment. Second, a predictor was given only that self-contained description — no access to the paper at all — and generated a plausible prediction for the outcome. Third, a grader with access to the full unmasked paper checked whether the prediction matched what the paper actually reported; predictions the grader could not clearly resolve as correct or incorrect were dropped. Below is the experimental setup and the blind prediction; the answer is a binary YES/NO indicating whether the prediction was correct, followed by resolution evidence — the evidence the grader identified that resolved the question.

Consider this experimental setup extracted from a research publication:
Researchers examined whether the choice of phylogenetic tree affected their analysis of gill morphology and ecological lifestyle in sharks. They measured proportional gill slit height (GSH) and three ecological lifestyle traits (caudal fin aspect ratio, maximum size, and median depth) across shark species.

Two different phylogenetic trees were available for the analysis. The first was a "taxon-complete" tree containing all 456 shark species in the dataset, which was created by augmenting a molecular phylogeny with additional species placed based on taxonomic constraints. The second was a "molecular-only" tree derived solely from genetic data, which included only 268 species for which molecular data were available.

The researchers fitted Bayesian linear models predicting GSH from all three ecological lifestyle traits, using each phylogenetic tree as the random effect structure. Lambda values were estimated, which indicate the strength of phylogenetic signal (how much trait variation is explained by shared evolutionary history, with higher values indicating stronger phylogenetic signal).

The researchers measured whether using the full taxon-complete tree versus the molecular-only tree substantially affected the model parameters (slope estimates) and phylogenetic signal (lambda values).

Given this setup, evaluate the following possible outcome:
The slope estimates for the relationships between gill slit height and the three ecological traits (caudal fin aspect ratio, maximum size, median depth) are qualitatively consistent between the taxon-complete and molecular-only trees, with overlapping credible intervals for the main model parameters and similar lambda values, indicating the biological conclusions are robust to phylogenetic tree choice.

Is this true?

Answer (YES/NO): NO